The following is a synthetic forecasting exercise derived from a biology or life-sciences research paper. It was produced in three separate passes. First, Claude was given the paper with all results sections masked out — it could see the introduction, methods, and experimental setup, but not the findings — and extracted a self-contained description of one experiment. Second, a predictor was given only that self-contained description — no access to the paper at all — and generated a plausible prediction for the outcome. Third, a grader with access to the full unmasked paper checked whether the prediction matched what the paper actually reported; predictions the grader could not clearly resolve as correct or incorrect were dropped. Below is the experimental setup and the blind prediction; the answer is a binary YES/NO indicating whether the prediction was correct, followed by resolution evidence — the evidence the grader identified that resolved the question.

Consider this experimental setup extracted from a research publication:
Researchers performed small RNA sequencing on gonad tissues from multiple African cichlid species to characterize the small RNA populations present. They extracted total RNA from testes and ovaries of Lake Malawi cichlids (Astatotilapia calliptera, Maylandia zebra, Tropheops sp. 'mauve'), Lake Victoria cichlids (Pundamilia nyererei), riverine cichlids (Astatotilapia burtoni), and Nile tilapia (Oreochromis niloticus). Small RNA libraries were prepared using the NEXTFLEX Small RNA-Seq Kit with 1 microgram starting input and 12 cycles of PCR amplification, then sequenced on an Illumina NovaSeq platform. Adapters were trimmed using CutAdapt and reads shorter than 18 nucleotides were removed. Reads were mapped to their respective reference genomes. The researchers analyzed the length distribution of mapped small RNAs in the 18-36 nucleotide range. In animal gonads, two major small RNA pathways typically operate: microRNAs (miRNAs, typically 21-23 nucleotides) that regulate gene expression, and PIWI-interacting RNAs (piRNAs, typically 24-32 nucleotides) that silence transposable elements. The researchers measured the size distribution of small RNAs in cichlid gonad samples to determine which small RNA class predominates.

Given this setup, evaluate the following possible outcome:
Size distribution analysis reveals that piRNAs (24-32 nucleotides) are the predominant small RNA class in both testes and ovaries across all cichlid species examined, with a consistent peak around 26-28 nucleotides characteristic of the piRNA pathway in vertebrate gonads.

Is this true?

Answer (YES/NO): NO